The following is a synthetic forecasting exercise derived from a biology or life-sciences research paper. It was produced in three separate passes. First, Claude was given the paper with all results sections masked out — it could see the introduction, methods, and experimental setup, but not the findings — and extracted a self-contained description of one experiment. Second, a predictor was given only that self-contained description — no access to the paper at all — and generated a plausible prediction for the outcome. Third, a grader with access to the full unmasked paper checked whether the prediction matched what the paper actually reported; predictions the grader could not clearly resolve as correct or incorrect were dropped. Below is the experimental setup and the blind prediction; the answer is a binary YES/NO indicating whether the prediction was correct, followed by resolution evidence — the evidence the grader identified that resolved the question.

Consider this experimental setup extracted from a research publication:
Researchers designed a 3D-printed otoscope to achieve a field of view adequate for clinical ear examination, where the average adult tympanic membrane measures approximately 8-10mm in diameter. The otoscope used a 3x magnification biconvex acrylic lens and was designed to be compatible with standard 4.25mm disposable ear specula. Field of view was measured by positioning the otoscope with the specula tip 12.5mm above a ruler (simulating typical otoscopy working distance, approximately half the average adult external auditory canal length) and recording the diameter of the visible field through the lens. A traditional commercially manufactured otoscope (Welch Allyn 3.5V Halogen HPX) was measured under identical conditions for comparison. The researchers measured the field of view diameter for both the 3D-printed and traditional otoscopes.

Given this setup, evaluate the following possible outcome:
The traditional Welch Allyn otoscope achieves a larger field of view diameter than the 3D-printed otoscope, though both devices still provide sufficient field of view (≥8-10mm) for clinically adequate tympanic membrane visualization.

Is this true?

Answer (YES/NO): NO